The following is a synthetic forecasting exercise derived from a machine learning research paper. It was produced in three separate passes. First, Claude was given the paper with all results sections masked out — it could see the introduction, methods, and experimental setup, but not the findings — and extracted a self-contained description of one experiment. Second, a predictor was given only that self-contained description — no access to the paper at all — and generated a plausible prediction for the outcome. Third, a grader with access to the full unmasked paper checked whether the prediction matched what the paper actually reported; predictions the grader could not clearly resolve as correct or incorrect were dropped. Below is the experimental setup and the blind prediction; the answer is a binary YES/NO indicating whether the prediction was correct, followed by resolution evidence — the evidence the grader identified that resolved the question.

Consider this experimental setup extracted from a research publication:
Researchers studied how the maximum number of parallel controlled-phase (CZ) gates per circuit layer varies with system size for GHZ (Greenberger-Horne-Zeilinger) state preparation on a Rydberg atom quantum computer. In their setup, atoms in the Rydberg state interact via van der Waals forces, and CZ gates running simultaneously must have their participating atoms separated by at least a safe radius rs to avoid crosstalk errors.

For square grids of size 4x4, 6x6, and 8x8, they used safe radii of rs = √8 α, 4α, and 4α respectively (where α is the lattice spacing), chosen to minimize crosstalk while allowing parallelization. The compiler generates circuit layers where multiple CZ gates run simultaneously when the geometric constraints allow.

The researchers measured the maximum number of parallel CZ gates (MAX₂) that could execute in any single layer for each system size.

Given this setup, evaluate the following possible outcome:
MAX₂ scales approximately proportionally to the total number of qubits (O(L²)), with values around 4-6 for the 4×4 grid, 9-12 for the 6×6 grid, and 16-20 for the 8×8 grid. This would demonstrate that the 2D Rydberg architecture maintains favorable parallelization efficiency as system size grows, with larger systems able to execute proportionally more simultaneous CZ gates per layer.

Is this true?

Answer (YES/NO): NO